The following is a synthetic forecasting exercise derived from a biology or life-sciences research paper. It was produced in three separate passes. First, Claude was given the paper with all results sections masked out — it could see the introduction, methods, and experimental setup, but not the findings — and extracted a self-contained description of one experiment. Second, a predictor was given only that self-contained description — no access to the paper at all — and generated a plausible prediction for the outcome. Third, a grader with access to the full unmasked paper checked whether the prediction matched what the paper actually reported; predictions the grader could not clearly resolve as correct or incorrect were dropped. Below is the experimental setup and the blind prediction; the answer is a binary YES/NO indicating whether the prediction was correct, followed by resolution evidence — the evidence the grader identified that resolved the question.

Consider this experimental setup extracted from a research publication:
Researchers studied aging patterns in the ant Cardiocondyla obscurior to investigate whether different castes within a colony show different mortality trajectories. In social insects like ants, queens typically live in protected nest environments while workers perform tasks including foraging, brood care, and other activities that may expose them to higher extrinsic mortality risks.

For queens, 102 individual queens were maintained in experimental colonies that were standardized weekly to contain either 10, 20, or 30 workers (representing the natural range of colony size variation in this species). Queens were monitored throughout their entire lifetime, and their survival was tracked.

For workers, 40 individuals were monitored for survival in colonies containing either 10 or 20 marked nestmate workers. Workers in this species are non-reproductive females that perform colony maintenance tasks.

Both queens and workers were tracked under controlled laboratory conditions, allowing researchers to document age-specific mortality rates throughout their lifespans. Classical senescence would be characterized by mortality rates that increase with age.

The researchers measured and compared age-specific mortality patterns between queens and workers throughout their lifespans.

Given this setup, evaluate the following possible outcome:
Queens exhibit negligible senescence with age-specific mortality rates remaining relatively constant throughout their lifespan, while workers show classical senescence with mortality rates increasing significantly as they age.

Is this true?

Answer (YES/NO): NO